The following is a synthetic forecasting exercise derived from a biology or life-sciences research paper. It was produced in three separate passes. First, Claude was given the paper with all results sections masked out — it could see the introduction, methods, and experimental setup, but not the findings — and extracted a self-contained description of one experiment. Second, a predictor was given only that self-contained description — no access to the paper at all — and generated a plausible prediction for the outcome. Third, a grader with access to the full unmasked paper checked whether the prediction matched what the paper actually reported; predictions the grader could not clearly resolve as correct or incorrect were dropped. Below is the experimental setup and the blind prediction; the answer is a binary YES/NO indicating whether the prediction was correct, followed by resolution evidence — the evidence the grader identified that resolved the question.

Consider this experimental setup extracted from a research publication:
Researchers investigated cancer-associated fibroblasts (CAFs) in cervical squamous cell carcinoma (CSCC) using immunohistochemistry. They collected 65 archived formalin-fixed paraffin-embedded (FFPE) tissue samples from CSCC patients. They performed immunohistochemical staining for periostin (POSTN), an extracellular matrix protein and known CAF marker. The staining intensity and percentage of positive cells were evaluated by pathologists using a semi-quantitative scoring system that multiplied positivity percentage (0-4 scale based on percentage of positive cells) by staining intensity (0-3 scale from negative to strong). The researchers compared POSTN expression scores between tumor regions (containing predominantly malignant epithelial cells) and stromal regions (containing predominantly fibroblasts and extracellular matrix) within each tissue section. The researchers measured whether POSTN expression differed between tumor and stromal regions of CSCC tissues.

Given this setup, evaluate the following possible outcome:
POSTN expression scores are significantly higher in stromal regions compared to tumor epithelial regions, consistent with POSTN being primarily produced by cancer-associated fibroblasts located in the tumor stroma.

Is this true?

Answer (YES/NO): YES